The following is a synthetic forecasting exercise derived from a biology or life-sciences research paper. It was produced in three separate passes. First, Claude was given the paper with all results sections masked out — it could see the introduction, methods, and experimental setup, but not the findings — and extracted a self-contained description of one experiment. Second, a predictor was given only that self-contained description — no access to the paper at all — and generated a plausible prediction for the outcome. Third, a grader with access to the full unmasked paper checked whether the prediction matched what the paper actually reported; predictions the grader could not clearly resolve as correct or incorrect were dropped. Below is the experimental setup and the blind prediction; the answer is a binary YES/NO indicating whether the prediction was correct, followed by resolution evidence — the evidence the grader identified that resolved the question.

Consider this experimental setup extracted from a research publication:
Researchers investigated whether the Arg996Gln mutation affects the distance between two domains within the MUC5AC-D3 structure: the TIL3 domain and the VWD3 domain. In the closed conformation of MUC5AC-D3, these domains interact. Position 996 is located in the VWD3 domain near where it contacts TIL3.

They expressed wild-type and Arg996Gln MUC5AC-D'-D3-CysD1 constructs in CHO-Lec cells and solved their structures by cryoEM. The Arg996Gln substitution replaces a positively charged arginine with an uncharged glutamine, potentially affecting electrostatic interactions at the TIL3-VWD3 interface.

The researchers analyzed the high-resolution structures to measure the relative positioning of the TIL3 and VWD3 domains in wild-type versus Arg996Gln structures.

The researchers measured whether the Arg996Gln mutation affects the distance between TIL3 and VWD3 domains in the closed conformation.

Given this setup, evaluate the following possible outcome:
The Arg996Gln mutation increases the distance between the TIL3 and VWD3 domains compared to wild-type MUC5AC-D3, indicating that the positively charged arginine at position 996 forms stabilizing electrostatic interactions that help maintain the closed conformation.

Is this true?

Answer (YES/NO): NO